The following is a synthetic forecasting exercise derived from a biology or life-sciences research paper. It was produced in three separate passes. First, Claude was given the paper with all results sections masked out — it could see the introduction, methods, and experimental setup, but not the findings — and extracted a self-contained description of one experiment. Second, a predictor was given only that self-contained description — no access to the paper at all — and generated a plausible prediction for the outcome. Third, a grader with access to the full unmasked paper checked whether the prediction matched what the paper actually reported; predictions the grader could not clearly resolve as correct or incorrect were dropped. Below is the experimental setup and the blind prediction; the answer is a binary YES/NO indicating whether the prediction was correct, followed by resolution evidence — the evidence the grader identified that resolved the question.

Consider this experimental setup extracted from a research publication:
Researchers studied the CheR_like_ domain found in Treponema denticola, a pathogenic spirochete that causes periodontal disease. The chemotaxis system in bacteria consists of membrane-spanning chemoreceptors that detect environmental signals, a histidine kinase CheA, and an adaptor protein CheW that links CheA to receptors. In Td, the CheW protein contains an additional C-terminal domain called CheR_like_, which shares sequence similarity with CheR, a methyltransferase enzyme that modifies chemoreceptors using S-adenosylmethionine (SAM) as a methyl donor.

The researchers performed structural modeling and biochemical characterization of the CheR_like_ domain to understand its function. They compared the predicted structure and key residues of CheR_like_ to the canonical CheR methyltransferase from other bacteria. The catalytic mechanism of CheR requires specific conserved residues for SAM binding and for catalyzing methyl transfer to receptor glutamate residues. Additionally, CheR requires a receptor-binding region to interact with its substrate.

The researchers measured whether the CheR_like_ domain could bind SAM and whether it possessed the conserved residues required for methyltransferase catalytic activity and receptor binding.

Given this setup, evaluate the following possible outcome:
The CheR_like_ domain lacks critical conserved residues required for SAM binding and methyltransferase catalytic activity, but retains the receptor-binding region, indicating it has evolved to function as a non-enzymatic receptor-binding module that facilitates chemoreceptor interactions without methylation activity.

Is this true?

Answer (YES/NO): NO